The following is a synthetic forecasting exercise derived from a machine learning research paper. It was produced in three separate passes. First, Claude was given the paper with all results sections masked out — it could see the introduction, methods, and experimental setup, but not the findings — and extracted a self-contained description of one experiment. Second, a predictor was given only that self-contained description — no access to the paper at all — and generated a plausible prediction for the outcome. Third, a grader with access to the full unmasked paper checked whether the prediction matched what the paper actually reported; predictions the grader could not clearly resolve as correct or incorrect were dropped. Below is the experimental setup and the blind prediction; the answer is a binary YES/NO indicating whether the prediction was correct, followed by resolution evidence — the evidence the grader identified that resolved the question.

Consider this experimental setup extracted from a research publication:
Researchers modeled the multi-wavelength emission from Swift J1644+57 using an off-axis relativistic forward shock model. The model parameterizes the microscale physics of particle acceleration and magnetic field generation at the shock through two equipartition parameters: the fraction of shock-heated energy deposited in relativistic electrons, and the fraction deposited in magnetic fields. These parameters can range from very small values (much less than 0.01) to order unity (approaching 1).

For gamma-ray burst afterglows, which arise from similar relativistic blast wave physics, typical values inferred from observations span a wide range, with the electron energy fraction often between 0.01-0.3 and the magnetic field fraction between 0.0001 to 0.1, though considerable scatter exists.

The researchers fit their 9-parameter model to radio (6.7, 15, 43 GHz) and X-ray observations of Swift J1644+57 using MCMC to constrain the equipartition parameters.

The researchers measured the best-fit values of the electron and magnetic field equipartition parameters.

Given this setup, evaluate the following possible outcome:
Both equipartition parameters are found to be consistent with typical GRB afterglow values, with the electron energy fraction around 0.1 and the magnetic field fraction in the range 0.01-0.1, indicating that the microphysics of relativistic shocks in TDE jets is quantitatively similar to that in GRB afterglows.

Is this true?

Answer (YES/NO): NO